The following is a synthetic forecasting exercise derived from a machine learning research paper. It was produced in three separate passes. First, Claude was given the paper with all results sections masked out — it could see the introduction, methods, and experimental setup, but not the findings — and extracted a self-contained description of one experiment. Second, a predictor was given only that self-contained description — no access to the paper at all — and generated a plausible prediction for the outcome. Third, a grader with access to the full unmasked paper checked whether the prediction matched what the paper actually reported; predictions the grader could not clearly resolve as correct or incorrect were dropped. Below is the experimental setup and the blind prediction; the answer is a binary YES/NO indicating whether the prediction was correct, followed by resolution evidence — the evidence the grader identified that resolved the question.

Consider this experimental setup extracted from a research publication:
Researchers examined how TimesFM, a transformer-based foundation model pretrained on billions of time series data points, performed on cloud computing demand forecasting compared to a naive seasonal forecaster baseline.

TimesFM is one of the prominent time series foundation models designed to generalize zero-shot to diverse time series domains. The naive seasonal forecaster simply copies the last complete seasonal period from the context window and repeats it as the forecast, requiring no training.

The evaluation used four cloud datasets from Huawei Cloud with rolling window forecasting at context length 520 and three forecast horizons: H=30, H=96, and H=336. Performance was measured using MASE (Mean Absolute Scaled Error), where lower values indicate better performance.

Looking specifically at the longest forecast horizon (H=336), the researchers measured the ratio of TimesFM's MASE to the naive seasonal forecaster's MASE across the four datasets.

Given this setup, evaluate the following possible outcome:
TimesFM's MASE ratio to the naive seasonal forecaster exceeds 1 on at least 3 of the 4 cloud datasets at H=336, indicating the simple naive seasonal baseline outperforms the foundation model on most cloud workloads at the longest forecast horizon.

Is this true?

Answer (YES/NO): YES